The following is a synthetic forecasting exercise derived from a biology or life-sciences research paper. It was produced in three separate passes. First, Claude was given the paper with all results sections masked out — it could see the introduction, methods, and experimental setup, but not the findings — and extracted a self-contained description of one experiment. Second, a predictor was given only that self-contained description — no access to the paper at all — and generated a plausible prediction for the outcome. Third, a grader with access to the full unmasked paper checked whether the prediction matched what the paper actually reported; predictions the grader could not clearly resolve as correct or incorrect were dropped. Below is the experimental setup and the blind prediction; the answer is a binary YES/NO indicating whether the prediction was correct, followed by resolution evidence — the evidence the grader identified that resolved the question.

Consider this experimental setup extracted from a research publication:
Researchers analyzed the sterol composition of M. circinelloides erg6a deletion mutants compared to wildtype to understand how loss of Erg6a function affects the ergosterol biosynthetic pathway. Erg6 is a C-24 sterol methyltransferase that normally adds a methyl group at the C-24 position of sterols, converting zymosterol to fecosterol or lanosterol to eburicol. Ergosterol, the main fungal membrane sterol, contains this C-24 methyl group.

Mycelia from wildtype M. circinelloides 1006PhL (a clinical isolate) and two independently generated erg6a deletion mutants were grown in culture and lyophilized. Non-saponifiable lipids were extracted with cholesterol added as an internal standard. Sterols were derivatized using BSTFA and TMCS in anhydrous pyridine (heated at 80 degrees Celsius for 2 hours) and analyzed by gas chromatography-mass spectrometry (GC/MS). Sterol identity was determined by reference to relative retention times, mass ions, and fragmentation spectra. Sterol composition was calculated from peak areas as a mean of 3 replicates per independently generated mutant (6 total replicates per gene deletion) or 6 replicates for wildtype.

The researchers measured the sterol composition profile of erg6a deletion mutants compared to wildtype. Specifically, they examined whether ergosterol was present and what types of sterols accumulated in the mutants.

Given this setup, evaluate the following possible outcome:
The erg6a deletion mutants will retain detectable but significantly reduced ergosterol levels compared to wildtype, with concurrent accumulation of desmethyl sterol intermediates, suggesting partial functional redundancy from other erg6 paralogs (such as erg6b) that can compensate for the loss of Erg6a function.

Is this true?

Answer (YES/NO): YES